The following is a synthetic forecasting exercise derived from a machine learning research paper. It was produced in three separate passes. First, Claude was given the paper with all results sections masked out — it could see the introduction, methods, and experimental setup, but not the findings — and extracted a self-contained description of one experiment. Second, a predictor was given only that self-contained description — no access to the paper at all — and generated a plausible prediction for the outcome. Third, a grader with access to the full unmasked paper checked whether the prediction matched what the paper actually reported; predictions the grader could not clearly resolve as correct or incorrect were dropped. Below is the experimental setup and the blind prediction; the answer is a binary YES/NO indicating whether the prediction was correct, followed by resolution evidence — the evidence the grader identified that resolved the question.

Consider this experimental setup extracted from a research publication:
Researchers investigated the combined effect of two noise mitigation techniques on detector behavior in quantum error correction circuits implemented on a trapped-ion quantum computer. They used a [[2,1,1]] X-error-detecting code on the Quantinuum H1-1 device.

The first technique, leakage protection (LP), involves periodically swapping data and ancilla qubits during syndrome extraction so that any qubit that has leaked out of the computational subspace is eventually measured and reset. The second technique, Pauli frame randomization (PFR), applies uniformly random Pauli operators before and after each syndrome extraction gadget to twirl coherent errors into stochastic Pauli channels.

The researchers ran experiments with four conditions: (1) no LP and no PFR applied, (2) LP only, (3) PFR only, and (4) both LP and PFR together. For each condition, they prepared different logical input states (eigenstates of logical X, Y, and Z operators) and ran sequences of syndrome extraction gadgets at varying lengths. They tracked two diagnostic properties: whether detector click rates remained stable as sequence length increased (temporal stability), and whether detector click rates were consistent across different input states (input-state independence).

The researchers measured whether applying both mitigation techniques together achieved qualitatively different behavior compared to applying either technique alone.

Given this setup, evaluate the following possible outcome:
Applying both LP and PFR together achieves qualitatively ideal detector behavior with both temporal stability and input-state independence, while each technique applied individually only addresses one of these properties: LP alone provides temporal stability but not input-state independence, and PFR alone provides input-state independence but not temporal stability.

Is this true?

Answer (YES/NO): YES